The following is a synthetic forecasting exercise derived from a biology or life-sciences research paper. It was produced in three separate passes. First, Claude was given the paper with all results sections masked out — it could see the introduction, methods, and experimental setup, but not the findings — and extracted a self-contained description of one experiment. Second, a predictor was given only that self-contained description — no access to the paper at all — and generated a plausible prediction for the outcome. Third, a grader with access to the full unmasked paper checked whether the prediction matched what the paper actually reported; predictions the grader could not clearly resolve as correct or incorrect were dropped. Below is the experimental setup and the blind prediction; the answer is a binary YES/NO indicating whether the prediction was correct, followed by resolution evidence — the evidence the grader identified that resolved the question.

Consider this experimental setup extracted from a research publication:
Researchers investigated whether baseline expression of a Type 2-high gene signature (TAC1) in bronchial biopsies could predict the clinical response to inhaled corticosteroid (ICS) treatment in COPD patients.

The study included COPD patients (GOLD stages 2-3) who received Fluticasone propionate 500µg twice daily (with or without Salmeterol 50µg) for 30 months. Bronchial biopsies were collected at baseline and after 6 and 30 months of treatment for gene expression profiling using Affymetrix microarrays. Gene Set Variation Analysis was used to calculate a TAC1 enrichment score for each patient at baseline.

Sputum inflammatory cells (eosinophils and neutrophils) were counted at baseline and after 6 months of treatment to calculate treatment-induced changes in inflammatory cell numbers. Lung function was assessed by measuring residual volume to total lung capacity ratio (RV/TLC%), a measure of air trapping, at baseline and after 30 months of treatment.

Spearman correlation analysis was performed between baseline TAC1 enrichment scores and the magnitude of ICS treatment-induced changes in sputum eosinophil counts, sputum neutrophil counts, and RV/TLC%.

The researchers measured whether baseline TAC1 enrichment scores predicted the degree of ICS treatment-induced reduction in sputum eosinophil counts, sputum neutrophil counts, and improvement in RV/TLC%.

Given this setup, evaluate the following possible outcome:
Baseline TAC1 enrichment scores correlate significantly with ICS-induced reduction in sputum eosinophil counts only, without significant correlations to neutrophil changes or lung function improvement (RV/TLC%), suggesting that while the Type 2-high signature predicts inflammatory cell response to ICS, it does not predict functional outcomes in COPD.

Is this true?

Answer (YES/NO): NO